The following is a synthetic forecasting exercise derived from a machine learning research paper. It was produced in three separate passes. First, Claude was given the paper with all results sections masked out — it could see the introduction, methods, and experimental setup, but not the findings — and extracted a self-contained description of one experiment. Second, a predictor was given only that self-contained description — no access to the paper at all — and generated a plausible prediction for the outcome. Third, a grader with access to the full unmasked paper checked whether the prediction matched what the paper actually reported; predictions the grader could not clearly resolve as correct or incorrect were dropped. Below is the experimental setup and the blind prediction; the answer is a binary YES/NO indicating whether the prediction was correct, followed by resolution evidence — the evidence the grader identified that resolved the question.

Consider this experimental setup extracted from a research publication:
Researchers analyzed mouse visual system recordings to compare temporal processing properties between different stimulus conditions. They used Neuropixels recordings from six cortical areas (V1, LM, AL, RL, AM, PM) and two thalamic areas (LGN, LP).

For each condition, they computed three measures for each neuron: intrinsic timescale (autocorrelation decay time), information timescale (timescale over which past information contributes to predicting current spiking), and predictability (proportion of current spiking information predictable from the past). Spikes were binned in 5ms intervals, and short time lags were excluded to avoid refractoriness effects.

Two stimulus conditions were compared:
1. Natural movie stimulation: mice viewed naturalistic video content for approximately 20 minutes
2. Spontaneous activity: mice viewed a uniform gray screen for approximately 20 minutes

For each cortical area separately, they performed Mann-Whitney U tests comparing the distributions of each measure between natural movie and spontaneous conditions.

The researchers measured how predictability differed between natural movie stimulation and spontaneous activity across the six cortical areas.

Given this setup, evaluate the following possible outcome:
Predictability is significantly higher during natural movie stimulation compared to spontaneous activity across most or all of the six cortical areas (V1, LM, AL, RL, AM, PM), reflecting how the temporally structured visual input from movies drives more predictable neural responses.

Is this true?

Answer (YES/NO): YES